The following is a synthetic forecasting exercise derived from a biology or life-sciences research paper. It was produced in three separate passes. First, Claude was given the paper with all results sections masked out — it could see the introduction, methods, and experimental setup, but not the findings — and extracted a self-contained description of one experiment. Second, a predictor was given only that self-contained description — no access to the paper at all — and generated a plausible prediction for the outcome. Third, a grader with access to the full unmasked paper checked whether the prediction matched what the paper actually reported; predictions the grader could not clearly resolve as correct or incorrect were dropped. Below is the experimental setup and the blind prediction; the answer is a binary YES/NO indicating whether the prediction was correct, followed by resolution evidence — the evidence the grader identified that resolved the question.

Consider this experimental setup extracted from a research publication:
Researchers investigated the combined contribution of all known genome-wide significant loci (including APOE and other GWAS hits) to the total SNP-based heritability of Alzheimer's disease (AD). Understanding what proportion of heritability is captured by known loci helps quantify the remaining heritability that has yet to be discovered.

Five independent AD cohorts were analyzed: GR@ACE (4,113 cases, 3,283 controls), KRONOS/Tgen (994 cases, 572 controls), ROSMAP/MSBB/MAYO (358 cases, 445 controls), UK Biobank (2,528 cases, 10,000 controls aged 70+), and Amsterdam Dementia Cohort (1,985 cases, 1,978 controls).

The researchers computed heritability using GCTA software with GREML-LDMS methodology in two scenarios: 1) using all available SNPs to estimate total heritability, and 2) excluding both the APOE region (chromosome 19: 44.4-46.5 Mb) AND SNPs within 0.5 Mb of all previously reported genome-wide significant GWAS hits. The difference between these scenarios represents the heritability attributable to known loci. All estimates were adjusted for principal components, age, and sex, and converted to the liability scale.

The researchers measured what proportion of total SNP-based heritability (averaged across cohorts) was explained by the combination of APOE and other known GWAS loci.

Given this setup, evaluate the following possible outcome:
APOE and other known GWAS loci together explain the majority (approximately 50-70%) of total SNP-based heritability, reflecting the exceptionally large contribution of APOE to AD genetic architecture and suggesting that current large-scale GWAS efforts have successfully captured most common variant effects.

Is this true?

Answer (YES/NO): NO